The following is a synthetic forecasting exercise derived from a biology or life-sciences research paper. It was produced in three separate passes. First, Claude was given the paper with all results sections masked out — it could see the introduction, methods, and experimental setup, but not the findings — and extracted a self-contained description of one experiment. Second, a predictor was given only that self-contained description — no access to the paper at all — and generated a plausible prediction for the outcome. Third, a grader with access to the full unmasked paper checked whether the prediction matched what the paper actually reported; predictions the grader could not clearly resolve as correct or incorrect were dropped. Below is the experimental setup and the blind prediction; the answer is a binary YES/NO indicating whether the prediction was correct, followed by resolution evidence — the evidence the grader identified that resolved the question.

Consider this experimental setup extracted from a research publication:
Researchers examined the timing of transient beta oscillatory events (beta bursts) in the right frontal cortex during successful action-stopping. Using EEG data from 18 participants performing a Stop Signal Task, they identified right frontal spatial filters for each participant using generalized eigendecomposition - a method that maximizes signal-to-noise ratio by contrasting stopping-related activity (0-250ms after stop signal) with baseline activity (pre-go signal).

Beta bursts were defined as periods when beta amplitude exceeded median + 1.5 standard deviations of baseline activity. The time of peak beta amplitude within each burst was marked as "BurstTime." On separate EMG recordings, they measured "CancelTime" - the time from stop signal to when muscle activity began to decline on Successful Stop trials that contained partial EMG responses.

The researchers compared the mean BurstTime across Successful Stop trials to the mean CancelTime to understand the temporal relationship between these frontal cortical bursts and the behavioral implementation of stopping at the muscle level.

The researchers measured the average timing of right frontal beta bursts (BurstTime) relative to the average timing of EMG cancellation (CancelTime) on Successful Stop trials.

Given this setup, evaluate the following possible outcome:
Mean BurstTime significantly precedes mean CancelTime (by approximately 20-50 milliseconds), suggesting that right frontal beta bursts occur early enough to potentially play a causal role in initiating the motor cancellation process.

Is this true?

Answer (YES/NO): YES